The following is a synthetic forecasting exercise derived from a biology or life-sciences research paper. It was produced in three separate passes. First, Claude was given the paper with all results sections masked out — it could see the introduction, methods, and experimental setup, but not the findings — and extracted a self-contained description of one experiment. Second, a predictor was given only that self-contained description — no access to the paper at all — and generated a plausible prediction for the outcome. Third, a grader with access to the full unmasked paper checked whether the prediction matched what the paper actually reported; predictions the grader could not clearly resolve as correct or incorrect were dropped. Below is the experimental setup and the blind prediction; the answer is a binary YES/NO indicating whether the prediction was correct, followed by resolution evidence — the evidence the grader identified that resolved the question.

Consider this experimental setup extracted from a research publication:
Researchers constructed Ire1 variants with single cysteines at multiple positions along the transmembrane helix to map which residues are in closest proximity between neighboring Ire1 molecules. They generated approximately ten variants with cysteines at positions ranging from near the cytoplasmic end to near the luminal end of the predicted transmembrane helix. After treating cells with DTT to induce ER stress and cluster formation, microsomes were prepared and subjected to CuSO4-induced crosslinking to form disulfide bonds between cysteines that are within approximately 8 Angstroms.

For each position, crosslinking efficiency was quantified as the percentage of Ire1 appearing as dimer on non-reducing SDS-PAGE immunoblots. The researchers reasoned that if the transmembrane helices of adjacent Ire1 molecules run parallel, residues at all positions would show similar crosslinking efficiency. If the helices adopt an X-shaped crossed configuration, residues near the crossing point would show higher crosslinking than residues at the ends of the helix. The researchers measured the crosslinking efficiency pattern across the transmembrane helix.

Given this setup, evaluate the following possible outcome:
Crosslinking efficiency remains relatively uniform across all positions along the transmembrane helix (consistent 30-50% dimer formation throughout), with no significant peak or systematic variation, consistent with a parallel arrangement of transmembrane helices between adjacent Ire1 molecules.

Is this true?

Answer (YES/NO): NO